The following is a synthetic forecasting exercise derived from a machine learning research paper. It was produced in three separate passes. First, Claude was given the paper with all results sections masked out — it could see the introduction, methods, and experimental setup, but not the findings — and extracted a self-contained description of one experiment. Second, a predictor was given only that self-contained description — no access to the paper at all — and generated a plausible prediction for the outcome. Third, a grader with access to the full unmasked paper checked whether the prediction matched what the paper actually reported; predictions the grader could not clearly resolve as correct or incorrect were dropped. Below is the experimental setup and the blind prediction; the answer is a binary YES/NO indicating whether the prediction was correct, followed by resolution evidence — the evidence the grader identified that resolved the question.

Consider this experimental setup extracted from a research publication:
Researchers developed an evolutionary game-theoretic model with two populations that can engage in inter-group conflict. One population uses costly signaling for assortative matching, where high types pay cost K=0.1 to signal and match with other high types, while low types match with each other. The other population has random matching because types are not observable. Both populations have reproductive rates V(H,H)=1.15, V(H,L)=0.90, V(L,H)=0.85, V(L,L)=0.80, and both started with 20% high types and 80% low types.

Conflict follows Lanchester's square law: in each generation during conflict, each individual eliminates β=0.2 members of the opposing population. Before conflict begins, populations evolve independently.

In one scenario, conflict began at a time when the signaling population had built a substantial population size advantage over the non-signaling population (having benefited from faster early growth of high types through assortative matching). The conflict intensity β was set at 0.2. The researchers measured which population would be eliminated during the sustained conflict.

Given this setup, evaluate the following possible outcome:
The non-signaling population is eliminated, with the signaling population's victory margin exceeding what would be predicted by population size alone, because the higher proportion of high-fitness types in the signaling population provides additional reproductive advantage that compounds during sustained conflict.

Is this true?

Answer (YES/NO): NO